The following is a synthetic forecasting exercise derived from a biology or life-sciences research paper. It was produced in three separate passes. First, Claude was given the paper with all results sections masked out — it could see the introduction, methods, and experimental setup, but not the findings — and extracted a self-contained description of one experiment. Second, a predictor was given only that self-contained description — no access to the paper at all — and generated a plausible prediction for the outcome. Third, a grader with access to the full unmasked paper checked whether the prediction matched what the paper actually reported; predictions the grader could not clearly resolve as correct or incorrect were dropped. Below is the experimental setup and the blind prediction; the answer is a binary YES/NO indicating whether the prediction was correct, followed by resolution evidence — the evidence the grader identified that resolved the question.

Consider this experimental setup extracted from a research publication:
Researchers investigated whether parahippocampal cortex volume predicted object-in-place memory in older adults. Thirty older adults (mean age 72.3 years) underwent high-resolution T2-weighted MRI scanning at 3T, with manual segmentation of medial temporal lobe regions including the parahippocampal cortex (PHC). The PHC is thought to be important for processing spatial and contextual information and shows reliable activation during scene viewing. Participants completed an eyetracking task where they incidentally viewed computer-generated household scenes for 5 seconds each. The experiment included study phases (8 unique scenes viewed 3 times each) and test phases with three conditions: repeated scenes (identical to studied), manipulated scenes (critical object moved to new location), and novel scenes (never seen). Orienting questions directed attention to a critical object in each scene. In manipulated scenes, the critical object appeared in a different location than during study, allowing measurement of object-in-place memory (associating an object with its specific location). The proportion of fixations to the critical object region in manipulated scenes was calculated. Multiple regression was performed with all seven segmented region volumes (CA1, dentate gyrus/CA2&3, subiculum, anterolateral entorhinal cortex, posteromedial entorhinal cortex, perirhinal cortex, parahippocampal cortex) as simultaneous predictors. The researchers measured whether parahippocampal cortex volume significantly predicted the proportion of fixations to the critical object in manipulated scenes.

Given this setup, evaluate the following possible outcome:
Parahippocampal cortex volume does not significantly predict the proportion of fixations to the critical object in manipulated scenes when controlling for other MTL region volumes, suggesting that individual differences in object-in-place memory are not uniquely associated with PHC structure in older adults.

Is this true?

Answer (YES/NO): NO